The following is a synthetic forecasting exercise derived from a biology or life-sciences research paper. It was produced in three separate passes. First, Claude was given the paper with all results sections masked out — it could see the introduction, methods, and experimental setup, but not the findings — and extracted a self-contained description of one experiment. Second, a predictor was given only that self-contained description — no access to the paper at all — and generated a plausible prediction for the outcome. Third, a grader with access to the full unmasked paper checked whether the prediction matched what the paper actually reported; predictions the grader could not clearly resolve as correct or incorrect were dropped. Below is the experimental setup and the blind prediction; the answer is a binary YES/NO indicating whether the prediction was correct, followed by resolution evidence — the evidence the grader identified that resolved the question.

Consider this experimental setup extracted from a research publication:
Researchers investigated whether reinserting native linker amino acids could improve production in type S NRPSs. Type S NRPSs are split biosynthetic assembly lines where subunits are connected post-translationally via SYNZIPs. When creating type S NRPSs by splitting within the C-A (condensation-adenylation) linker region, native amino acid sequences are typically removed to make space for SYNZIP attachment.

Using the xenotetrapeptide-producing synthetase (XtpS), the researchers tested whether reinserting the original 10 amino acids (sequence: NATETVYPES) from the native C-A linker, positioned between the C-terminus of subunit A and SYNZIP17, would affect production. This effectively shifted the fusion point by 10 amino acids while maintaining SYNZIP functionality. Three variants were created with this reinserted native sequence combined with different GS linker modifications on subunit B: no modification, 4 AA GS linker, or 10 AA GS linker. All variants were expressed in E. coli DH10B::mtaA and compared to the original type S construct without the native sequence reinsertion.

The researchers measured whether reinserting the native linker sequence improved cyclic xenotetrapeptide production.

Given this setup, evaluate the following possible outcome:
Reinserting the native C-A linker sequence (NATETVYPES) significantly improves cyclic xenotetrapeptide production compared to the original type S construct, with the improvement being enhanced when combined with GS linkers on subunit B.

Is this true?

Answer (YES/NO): YES